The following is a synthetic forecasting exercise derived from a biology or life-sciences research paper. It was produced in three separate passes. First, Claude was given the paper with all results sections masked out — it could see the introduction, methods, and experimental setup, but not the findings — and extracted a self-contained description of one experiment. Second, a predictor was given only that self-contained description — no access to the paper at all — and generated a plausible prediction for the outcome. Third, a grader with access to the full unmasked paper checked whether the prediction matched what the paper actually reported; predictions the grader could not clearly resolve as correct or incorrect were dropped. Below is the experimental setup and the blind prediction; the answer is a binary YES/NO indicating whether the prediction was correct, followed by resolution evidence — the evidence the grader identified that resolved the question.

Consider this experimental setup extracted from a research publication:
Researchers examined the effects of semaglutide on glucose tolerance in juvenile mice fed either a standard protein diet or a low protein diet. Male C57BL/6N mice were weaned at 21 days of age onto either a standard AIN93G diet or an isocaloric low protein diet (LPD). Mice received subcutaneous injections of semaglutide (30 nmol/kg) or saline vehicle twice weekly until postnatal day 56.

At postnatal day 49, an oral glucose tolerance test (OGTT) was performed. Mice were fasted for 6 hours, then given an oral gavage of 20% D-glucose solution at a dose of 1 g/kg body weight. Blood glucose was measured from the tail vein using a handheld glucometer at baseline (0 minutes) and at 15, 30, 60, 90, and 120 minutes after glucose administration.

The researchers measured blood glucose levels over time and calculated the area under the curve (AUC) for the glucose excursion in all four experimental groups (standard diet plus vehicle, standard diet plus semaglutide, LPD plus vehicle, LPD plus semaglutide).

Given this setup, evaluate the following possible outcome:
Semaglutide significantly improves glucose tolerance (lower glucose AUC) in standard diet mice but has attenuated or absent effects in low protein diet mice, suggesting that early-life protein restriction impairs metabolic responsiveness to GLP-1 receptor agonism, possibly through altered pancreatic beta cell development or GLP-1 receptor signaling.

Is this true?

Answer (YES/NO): NO